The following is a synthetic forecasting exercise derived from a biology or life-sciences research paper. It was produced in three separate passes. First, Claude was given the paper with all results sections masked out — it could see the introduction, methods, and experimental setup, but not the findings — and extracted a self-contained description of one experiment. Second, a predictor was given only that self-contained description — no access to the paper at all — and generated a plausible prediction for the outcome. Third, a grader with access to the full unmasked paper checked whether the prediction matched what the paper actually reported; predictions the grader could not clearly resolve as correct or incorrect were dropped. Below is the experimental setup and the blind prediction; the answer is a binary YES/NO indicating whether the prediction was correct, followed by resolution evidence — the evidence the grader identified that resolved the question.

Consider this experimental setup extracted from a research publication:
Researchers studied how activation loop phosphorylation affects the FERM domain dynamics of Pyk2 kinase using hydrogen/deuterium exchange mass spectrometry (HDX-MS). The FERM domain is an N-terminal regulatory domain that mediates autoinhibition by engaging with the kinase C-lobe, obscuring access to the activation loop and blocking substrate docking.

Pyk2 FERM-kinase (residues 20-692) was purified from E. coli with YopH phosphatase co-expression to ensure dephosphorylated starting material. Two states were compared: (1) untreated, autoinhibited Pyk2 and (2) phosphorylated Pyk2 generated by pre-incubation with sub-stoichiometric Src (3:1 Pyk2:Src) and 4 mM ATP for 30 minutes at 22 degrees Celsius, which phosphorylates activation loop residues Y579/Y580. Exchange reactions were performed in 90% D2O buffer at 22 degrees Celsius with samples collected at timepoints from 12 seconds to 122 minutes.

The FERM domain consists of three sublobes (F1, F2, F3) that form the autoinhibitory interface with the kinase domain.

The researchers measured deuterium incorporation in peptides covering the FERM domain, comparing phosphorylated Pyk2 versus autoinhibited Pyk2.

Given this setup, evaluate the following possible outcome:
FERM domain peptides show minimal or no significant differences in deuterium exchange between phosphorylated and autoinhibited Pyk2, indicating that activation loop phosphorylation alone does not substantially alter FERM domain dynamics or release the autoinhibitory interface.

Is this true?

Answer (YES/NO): NO